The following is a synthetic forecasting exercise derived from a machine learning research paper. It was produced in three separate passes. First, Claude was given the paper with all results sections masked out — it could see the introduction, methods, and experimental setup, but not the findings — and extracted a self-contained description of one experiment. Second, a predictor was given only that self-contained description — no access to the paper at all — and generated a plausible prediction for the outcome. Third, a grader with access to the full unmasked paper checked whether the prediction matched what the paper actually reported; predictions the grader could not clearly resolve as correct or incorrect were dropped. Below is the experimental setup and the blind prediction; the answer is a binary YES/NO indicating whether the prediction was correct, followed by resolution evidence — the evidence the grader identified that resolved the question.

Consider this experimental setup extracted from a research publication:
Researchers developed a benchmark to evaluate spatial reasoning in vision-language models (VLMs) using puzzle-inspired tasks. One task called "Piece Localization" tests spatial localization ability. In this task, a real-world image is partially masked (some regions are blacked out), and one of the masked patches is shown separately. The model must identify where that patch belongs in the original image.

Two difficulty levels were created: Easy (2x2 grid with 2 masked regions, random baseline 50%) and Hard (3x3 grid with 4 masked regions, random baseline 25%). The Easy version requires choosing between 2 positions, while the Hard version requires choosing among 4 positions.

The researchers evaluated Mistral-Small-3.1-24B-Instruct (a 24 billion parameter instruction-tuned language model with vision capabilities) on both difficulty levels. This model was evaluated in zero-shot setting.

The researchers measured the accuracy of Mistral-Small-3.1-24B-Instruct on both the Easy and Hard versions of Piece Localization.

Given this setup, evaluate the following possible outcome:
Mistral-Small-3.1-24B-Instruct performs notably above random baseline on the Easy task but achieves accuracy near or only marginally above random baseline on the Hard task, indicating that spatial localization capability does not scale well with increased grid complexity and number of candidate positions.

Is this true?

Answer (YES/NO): NO